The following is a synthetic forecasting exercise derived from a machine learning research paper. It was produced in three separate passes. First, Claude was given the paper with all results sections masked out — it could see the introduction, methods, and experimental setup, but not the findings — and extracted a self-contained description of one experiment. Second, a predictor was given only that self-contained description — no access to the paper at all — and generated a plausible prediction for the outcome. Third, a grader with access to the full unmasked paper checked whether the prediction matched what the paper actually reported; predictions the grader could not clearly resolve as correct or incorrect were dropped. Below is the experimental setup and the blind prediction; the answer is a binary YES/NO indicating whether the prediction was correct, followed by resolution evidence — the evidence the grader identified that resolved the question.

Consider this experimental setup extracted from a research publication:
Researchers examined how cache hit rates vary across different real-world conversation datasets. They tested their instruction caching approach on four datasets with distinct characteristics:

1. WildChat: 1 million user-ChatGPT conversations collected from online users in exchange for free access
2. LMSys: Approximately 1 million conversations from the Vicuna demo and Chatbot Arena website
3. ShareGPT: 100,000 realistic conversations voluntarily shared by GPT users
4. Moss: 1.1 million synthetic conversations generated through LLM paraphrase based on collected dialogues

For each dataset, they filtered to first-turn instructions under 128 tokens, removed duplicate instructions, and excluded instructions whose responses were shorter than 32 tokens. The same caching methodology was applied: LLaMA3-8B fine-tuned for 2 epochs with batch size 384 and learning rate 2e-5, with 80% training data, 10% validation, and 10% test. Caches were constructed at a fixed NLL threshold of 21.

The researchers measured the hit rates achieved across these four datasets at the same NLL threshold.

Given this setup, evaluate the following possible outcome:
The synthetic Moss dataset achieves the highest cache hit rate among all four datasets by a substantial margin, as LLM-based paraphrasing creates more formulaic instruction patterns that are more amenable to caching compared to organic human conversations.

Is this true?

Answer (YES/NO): NO